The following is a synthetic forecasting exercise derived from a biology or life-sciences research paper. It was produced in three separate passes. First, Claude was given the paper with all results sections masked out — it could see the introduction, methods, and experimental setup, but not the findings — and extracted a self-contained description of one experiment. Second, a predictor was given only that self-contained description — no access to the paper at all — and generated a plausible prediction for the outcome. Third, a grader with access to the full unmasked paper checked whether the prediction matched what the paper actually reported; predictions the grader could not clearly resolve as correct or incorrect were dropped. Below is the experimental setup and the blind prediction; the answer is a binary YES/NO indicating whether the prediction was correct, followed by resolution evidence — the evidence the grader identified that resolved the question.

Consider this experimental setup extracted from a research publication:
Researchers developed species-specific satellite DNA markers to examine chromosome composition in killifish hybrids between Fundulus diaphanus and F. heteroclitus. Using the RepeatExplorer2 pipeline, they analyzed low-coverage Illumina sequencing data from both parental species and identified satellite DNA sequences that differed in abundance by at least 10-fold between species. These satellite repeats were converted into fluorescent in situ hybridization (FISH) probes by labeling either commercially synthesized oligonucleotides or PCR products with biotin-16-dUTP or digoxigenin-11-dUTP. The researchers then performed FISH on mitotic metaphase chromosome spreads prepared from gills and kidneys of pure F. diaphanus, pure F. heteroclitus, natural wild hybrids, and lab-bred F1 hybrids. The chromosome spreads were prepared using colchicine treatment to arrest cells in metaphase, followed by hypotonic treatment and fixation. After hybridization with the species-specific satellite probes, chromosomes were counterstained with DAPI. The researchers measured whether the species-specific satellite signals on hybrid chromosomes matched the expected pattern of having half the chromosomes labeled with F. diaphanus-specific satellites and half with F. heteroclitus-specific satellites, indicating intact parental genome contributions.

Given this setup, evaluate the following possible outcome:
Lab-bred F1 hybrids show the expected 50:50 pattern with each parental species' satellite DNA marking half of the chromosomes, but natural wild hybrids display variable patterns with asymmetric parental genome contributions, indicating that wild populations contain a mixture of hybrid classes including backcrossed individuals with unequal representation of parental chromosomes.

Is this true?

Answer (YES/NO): NO